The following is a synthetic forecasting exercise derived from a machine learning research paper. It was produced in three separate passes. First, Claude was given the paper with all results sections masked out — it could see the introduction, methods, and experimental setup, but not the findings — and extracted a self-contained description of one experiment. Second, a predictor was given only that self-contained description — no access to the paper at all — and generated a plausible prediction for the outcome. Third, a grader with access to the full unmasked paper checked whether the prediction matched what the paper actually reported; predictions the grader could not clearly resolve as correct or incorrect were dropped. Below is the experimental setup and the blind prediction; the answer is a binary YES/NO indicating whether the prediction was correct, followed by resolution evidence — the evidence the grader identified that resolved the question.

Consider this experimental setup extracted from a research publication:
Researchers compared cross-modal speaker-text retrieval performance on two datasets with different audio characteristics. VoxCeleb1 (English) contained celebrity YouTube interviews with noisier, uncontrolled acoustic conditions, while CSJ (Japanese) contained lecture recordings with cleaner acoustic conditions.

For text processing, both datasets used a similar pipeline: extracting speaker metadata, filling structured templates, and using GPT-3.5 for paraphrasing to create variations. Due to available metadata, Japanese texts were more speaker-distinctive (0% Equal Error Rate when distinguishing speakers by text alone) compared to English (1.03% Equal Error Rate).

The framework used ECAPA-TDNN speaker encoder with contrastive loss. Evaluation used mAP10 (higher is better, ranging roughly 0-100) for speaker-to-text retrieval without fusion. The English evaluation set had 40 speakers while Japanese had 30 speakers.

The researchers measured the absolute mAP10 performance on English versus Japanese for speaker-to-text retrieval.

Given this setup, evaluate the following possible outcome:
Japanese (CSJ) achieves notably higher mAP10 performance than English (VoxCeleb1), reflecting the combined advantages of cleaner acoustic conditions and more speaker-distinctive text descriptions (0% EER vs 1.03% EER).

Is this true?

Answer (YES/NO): YES